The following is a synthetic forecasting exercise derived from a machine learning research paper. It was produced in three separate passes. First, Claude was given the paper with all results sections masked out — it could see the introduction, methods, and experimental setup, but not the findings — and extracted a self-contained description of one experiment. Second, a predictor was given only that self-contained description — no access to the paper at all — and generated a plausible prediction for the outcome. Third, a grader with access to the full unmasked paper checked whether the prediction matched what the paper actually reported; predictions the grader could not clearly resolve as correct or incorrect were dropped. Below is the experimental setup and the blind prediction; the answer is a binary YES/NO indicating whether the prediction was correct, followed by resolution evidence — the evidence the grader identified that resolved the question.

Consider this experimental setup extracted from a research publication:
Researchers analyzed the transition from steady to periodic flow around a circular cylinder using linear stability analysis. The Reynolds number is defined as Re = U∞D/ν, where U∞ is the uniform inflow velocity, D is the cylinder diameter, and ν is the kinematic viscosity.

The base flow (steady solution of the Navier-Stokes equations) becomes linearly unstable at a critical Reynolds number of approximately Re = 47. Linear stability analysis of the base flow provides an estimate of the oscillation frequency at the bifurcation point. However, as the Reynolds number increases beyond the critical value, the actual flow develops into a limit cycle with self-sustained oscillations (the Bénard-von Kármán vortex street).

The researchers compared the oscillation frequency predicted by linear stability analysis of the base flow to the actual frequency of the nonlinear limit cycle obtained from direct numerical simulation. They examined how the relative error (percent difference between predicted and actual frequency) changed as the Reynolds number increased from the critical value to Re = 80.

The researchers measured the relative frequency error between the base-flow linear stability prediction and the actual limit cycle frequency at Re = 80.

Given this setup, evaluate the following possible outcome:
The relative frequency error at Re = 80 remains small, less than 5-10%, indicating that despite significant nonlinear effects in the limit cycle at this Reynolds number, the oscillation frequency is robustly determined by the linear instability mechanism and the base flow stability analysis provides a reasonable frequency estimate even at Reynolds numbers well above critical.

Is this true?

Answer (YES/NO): NO